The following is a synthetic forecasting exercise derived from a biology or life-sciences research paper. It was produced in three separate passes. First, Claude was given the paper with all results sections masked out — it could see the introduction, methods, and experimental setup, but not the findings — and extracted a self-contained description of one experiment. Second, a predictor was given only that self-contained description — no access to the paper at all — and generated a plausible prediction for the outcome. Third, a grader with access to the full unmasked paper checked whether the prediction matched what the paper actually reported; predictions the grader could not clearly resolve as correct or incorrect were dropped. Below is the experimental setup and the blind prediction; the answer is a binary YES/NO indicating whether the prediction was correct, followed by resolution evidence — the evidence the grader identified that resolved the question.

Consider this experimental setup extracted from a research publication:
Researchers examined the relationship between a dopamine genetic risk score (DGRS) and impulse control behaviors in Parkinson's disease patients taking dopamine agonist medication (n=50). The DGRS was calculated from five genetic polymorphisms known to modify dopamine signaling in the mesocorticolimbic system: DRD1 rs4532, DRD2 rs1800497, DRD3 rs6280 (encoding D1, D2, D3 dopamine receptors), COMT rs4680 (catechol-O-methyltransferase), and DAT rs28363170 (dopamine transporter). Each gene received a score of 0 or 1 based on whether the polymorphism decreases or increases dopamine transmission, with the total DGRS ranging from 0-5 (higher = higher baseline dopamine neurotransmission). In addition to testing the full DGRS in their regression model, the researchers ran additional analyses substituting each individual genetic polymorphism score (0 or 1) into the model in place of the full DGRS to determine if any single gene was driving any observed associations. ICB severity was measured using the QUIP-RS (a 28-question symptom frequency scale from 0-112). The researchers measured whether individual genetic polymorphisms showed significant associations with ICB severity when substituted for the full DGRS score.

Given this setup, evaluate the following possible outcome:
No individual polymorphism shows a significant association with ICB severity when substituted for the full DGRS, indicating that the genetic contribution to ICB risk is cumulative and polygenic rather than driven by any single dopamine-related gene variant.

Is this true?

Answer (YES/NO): NO